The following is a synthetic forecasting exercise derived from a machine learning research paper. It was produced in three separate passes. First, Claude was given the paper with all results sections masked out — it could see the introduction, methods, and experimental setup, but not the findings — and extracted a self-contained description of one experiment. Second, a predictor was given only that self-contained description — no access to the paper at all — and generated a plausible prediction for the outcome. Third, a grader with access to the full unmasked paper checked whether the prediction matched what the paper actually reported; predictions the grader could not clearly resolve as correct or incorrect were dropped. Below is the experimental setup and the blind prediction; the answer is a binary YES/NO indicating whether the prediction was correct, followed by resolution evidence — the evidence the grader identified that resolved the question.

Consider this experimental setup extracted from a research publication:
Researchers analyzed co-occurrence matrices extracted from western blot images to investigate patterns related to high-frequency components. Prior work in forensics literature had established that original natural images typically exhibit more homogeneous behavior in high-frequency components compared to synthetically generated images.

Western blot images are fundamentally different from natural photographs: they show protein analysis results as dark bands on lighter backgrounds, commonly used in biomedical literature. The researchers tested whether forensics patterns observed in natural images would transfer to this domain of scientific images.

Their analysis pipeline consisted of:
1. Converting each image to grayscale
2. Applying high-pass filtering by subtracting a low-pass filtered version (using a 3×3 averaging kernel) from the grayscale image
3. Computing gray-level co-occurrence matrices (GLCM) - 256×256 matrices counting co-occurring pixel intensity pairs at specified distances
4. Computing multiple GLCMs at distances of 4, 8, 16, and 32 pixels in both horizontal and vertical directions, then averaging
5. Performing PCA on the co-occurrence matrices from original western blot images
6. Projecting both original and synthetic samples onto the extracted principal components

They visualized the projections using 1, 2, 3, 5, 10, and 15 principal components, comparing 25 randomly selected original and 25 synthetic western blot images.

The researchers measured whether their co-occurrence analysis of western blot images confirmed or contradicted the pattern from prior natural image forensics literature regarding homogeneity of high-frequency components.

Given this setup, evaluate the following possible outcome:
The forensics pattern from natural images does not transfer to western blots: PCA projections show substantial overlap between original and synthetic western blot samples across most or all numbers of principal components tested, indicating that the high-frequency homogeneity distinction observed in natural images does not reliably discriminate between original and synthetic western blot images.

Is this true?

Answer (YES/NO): NO